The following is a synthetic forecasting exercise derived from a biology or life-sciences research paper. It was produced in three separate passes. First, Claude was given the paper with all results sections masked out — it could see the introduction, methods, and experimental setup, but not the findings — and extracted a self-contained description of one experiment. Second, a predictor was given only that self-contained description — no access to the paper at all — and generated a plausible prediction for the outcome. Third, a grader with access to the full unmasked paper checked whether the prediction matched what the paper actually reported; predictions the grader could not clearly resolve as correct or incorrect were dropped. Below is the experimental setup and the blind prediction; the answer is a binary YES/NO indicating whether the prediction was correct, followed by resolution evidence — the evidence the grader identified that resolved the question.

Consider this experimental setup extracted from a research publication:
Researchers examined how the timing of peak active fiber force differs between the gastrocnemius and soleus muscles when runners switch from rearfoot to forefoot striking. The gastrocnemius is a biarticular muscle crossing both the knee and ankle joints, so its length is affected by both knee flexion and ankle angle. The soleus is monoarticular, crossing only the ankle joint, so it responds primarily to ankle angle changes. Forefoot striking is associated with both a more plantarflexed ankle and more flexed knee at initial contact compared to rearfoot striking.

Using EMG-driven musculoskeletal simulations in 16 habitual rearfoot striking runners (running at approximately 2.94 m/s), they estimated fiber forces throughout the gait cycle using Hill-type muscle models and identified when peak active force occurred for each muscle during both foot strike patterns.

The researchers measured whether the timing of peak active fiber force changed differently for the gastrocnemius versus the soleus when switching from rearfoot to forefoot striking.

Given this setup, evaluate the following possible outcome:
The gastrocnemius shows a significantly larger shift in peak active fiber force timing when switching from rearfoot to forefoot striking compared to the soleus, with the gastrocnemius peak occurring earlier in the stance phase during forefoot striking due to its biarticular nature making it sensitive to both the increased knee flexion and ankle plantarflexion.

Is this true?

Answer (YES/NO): YES